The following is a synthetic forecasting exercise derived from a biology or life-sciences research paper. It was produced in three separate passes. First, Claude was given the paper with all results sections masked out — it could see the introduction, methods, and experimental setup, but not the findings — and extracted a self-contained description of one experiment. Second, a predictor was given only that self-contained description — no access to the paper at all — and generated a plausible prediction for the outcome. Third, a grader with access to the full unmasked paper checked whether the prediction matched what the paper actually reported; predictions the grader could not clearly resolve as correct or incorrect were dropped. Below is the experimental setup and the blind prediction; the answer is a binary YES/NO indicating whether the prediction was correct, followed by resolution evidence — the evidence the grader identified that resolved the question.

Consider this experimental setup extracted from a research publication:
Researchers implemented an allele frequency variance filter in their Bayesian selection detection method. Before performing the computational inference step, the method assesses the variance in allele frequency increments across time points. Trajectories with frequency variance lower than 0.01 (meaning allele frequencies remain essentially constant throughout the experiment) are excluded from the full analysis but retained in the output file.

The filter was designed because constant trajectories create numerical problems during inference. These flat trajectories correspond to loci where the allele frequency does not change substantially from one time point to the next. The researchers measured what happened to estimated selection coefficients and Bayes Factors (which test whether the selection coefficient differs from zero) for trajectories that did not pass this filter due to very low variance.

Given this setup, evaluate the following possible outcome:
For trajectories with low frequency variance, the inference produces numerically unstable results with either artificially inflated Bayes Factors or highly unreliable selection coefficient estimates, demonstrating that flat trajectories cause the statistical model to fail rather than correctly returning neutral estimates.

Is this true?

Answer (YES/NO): YES